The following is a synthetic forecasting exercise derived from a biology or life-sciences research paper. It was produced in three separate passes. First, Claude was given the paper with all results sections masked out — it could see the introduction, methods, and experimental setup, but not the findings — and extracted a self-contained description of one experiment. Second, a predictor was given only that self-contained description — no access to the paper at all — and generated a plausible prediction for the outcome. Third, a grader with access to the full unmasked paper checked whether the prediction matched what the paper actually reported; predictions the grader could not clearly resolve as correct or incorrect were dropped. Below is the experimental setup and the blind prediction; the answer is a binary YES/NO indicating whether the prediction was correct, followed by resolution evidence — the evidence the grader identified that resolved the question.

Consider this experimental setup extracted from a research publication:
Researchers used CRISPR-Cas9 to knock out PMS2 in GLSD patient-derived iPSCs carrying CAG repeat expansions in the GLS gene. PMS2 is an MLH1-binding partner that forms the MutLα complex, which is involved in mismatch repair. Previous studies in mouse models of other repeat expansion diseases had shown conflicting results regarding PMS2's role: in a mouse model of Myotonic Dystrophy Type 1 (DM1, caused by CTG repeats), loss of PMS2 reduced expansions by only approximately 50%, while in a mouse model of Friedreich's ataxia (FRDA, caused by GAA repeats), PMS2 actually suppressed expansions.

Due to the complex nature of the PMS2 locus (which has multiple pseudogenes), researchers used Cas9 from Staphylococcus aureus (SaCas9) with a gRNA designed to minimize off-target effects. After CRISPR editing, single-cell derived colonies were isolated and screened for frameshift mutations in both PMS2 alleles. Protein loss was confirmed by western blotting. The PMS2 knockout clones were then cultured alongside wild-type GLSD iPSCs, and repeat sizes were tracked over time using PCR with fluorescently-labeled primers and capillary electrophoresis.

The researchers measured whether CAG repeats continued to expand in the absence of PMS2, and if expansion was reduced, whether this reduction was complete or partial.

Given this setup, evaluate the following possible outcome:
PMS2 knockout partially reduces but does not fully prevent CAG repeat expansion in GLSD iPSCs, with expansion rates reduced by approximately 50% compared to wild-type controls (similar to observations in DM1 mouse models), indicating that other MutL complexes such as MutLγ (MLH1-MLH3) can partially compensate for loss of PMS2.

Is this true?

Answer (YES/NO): NO